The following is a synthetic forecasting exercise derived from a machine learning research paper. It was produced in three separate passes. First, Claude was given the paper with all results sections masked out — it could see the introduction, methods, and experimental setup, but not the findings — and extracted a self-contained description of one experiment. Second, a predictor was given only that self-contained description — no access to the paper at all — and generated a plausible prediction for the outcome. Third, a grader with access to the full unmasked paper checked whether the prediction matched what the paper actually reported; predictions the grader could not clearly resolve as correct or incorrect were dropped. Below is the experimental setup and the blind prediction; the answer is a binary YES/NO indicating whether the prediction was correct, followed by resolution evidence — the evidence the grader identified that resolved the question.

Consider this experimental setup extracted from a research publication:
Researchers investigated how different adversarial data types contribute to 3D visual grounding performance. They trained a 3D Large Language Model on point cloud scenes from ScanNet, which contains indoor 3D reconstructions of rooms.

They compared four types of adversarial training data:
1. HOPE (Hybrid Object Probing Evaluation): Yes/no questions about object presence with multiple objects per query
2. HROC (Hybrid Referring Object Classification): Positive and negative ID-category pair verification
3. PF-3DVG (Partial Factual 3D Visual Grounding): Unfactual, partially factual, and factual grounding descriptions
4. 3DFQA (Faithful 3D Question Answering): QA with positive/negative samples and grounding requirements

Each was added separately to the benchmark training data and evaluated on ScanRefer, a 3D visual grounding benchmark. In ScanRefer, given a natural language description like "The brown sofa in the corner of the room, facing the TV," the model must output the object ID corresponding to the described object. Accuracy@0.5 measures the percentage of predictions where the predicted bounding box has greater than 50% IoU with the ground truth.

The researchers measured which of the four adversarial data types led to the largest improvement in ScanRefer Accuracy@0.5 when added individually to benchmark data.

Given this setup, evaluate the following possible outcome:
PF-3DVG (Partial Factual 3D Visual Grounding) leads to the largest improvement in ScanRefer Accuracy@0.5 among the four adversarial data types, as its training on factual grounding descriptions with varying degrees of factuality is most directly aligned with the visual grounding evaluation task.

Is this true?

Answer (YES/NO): NO